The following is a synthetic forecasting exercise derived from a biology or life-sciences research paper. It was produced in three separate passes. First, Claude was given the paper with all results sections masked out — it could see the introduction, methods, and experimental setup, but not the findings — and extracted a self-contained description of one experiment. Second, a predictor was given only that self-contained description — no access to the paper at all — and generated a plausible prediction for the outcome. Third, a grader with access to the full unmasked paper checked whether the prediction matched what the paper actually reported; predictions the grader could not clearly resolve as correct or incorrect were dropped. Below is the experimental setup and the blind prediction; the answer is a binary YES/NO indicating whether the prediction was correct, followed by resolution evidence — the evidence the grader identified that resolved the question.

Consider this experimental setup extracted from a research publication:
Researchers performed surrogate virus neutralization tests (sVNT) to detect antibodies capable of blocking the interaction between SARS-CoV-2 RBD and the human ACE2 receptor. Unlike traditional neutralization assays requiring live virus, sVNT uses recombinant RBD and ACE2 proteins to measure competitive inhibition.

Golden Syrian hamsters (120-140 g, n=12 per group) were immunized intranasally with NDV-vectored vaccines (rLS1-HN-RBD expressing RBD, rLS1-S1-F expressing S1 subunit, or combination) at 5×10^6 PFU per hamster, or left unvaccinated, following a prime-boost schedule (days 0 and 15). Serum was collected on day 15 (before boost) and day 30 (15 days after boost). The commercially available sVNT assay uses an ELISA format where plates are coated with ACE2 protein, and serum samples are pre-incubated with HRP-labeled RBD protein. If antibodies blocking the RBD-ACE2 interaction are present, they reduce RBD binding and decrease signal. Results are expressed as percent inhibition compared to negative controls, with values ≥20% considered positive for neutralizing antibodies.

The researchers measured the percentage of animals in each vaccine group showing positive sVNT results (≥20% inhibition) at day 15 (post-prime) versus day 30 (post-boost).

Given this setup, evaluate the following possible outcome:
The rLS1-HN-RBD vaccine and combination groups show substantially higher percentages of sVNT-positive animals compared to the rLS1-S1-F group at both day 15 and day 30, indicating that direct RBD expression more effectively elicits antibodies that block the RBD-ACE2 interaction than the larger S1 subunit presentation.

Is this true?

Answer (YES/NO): NO